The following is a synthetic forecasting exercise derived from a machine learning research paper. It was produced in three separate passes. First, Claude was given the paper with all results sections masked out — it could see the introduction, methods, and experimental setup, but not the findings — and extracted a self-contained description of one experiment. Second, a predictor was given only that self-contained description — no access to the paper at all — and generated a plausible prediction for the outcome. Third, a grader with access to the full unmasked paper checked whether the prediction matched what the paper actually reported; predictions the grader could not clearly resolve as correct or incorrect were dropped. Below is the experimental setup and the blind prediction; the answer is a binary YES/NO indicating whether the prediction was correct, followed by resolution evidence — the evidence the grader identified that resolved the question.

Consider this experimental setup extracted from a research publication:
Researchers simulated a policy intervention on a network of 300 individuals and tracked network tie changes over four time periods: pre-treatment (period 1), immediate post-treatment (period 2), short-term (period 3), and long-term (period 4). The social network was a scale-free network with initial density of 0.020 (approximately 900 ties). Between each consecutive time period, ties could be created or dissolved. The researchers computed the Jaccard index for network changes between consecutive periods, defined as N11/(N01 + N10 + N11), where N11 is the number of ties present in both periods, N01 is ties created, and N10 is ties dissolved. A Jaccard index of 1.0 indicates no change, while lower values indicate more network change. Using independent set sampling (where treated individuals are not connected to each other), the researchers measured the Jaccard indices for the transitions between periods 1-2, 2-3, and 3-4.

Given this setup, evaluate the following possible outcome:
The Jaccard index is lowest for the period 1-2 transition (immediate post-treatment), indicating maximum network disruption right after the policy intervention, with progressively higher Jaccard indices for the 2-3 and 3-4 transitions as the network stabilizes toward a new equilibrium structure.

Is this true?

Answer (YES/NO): NO